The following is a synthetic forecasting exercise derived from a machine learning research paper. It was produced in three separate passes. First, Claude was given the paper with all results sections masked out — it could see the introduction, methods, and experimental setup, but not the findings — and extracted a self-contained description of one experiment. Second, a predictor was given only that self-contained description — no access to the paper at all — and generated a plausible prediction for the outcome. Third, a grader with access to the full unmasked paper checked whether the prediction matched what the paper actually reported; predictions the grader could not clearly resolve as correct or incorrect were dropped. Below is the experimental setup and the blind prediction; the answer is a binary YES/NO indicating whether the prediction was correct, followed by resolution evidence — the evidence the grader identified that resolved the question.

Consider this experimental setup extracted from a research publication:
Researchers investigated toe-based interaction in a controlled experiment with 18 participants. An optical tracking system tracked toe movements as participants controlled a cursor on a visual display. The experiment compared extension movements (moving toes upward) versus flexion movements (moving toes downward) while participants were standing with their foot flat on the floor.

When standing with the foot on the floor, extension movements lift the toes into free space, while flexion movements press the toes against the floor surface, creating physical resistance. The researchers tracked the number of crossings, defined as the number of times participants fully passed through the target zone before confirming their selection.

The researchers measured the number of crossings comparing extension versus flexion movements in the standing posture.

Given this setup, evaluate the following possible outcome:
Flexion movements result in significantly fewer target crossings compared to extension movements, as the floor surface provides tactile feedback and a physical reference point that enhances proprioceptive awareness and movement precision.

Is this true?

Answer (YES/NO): NO